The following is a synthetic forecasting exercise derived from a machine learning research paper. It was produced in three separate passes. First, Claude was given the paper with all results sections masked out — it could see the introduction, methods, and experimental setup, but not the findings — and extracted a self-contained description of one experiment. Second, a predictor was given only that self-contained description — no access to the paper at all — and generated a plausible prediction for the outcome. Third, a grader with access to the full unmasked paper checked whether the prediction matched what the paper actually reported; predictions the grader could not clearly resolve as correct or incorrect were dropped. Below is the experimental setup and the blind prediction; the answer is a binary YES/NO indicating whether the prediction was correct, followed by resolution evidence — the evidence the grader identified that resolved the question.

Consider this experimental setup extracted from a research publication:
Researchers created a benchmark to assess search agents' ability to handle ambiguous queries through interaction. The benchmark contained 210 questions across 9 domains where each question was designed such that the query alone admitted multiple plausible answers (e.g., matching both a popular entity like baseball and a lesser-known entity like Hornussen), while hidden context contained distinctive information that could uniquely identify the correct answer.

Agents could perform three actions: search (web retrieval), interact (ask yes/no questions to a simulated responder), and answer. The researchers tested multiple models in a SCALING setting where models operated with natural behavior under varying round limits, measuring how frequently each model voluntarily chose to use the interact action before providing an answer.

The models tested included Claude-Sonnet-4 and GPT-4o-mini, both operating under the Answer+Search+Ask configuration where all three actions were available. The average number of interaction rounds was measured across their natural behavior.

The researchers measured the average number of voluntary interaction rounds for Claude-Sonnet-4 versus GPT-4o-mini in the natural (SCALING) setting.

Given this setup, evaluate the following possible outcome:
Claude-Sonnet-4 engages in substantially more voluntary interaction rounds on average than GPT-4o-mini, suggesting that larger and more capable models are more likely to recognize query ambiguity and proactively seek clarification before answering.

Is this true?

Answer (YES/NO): NO